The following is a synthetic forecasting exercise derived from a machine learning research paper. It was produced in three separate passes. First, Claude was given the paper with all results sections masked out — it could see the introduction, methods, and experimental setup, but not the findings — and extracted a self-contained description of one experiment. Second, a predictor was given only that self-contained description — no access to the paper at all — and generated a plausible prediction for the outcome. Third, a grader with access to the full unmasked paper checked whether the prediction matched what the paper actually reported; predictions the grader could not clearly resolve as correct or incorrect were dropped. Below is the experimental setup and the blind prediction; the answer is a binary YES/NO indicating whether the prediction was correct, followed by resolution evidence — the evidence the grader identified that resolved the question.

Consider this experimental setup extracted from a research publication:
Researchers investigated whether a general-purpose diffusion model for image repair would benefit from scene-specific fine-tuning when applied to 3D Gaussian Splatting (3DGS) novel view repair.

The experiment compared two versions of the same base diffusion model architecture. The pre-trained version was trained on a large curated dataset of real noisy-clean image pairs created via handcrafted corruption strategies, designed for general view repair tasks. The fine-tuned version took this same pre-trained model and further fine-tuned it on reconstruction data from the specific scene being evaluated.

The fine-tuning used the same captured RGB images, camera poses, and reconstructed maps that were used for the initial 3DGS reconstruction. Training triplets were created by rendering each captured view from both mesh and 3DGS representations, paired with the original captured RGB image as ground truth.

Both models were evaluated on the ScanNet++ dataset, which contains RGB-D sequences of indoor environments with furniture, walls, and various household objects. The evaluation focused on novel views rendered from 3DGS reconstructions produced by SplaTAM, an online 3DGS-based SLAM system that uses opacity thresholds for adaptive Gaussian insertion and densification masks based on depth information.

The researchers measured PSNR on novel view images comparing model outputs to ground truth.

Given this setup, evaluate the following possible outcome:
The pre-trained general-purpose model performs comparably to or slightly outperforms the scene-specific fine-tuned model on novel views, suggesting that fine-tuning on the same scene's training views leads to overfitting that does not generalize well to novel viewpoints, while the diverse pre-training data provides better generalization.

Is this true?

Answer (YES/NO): NO